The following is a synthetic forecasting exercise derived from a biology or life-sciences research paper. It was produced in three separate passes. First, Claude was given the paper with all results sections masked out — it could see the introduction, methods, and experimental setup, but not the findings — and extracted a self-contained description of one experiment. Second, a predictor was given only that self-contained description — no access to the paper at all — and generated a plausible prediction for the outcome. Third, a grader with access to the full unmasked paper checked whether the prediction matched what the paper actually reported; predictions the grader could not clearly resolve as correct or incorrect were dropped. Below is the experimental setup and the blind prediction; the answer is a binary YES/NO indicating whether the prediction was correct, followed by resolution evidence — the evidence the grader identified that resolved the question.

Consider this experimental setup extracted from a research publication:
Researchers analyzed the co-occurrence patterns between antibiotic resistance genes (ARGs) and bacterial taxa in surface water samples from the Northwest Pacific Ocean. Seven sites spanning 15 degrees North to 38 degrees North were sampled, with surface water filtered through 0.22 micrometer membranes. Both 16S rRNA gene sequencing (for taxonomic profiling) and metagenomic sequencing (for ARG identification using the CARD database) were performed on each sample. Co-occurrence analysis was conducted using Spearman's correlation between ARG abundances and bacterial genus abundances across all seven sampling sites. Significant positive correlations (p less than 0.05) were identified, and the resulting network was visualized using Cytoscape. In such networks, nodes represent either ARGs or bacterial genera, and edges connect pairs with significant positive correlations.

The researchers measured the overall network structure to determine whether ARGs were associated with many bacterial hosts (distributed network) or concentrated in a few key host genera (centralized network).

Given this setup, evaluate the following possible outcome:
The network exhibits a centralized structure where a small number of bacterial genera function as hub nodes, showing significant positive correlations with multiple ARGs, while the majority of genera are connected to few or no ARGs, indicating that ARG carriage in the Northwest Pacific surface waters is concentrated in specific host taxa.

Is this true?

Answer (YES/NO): YES